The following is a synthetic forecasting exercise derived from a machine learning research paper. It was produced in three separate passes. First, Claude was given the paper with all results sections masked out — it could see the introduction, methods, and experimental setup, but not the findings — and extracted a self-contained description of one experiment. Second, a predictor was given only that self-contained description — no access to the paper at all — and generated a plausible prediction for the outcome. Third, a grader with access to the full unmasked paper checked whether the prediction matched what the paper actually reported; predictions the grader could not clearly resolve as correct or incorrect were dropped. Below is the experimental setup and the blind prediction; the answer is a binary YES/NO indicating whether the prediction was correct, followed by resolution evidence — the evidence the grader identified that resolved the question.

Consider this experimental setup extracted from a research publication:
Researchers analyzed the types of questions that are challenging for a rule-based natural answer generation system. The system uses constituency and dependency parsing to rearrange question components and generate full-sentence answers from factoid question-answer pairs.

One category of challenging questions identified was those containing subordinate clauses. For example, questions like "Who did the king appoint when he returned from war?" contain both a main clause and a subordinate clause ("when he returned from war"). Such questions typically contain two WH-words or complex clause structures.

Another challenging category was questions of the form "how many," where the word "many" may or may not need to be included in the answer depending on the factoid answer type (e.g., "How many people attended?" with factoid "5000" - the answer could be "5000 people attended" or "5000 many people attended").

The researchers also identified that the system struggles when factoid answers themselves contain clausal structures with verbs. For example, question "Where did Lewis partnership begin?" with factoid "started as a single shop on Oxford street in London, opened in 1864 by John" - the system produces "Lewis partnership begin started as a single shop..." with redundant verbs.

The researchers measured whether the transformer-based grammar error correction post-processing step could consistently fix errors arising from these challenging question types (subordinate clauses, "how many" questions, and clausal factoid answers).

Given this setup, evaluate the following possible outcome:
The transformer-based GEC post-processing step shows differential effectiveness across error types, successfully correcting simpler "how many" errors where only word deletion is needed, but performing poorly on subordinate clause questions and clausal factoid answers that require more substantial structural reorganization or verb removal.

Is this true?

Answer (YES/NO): NO